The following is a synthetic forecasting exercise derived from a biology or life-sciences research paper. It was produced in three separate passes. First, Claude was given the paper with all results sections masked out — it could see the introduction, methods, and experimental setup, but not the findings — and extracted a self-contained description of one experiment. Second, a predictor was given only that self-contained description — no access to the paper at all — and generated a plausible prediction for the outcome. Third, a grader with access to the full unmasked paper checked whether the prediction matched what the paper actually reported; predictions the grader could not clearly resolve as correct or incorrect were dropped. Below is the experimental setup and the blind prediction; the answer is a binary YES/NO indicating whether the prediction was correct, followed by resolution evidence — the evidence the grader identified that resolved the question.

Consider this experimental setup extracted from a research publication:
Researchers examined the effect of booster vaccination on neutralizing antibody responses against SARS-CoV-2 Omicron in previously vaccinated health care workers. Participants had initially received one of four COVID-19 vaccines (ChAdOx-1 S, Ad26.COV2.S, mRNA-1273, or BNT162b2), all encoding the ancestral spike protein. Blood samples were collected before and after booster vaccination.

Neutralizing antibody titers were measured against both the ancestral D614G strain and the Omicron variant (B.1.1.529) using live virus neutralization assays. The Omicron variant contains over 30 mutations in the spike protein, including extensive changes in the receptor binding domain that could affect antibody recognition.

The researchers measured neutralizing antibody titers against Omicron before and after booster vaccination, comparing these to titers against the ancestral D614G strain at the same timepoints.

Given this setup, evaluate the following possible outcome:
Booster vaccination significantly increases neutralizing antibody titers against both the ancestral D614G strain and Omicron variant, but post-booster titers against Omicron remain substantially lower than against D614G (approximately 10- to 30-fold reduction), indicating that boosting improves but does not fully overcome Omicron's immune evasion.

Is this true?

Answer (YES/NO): YES